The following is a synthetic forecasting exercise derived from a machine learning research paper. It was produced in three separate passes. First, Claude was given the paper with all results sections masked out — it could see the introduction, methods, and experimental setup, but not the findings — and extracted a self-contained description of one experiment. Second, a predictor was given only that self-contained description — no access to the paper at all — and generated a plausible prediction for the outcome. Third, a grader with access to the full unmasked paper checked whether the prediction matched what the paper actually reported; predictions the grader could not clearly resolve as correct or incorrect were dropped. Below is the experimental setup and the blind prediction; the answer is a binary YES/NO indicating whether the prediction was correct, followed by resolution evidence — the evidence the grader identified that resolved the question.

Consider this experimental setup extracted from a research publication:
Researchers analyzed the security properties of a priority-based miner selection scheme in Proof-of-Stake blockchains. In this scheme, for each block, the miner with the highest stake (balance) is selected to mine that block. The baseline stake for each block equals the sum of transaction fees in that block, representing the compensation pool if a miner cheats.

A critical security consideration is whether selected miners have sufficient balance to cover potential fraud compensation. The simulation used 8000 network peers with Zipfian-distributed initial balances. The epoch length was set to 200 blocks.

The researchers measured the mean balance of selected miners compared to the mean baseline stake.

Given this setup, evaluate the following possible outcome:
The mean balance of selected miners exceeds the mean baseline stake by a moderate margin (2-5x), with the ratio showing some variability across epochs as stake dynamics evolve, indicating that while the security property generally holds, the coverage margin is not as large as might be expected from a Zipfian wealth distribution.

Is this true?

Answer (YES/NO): NO